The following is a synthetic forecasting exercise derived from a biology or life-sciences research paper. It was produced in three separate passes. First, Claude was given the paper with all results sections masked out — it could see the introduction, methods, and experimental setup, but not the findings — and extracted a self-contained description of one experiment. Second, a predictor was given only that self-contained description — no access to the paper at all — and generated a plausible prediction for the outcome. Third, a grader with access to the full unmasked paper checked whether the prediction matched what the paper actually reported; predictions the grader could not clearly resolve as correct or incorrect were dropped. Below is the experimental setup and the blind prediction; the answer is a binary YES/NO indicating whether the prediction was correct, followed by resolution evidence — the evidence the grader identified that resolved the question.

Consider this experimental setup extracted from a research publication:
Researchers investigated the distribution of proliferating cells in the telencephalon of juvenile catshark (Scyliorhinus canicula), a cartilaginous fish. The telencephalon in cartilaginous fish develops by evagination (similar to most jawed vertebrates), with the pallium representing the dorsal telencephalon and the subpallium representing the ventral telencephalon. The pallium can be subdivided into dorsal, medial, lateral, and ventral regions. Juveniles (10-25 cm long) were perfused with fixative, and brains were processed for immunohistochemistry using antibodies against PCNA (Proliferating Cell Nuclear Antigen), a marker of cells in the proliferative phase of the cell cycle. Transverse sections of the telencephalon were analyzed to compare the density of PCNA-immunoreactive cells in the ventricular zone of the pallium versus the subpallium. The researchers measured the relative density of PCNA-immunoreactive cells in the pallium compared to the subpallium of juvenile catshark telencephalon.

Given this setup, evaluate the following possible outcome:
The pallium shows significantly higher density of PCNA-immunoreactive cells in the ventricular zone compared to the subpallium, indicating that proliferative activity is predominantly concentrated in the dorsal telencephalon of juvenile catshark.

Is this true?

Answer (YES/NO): YES